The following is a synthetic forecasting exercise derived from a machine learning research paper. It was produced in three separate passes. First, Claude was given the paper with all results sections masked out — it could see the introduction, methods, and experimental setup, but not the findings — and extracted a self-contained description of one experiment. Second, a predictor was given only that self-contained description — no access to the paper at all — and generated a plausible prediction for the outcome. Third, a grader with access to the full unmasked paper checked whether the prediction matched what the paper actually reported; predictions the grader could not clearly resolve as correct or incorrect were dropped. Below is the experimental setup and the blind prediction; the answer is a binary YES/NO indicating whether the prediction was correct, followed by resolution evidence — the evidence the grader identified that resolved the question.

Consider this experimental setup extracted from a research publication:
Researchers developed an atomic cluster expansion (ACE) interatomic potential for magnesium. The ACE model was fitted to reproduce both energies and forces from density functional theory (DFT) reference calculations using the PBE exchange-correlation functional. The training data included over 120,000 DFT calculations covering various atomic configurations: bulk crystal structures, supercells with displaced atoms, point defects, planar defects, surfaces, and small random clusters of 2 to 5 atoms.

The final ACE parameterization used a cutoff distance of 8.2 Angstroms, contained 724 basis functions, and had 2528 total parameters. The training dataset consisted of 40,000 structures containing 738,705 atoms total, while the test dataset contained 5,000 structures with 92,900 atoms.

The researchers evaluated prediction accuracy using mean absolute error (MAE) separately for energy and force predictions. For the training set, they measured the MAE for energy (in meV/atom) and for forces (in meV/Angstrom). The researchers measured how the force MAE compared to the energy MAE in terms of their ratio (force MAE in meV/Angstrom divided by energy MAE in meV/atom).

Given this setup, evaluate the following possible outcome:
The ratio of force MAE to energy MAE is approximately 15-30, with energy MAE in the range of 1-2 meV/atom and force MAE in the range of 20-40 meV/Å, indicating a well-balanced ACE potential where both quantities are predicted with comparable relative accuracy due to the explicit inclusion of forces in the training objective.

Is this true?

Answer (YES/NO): NO